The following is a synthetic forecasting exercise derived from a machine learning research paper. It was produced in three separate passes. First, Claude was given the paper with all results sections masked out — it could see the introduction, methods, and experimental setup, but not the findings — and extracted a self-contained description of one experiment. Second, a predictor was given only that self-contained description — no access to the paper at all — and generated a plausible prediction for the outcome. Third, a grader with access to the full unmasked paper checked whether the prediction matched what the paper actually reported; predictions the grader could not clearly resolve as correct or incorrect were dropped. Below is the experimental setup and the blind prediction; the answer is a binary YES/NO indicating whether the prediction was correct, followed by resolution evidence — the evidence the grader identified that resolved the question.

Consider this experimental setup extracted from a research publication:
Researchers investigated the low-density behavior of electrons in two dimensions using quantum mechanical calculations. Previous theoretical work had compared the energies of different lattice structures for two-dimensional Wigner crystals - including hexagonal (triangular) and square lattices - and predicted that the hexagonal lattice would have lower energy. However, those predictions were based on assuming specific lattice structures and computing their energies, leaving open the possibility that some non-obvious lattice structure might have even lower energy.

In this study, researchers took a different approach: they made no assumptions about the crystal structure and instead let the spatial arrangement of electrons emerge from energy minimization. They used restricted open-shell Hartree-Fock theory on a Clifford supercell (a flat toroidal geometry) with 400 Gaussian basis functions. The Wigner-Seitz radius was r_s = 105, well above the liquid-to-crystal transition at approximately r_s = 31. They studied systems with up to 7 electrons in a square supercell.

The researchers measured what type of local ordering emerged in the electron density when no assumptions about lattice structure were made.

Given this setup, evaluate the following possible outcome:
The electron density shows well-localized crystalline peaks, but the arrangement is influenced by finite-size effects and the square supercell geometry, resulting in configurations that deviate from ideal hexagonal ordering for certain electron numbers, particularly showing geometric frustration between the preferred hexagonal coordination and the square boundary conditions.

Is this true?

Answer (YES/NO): YES